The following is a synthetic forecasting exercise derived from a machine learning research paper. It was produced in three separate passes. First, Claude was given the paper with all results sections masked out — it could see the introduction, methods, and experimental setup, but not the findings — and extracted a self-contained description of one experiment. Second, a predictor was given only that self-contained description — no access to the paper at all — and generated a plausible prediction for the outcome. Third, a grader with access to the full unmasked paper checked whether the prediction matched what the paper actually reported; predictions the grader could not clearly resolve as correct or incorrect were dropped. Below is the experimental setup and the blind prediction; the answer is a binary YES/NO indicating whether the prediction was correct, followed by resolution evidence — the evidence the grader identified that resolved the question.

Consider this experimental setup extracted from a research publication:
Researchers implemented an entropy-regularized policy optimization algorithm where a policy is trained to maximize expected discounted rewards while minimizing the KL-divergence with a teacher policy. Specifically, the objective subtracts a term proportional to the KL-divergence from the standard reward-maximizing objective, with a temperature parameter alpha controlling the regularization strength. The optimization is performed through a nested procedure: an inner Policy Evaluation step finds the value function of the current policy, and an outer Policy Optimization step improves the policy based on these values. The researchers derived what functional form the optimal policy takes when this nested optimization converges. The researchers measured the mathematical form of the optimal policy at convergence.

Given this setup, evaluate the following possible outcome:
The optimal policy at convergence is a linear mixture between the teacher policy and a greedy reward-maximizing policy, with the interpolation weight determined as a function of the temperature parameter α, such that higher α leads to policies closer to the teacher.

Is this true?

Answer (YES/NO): NO